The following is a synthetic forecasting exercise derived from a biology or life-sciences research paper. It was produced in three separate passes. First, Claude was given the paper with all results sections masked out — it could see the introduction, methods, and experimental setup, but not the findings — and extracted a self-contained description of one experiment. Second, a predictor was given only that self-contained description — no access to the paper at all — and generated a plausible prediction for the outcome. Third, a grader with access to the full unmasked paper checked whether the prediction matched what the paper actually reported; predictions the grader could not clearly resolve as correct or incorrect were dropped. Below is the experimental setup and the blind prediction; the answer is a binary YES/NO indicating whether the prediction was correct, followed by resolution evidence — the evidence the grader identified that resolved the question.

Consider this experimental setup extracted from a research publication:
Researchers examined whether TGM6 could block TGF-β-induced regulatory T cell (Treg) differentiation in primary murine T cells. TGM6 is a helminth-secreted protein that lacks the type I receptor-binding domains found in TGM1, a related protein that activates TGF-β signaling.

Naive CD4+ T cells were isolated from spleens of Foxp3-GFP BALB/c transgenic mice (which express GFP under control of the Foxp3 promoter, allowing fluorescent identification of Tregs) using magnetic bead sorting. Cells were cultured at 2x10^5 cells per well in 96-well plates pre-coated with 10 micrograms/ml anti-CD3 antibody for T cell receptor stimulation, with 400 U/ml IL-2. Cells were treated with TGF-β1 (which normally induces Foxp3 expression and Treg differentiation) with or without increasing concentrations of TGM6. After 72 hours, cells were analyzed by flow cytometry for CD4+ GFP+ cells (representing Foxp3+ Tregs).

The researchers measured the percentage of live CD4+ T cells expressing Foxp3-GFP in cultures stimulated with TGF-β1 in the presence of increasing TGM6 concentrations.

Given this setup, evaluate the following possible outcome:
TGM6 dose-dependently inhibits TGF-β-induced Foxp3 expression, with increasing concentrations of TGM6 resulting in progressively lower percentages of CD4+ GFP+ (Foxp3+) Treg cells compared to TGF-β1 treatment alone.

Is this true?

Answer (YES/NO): NO